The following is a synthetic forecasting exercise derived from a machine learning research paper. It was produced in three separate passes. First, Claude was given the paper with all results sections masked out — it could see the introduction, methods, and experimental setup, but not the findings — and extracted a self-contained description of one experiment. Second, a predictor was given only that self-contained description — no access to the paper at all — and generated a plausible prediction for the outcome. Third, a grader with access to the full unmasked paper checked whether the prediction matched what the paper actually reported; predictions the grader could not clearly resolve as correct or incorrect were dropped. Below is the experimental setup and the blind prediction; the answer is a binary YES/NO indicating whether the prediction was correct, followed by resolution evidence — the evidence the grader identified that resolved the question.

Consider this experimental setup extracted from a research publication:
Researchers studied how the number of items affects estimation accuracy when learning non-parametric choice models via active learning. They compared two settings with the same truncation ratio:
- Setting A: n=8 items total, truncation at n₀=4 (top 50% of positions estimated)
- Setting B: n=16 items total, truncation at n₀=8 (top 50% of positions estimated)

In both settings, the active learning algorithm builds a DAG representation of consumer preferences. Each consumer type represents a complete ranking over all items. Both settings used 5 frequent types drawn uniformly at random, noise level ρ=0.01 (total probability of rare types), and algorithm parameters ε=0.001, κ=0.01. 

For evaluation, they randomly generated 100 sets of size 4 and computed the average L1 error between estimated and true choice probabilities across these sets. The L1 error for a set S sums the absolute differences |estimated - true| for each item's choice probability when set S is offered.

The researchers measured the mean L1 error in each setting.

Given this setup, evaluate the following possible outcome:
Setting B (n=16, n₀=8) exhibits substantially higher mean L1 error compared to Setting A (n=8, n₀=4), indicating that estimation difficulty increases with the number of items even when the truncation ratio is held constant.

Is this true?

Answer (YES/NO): YES